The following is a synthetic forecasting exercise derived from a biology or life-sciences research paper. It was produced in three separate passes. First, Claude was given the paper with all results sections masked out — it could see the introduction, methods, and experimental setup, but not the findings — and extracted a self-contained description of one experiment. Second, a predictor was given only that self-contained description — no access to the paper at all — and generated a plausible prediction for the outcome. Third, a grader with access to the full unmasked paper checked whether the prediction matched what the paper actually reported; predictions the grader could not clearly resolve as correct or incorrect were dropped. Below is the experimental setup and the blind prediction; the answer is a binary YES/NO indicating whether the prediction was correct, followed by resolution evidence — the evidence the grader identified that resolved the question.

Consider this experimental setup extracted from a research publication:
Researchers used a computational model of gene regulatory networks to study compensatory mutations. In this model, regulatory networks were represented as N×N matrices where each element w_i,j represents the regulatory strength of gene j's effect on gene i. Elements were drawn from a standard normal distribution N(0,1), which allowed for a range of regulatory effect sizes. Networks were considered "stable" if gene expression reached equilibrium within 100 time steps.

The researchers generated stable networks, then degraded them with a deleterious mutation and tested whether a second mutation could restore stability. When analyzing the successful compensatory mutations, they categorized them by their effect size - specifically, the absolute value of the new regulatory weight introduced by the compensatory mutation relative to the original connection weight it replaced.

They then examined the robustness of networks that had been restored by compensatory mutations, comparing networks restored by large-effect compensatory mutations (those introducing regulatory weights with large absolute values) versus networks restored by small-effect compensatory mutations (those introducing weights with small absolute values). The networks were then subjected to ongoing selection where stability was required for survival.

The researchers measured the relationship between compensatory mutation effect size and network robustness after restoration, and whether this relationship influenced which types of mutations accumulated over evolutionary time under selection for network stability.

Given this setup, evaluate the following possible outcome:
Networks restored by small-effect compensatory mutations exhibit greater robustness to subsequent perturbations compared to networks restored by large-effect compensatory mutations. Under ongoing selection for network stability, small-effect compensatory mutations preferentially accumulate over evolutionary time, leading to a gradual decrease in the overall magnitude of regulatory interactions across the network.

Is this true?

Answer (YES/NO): NO